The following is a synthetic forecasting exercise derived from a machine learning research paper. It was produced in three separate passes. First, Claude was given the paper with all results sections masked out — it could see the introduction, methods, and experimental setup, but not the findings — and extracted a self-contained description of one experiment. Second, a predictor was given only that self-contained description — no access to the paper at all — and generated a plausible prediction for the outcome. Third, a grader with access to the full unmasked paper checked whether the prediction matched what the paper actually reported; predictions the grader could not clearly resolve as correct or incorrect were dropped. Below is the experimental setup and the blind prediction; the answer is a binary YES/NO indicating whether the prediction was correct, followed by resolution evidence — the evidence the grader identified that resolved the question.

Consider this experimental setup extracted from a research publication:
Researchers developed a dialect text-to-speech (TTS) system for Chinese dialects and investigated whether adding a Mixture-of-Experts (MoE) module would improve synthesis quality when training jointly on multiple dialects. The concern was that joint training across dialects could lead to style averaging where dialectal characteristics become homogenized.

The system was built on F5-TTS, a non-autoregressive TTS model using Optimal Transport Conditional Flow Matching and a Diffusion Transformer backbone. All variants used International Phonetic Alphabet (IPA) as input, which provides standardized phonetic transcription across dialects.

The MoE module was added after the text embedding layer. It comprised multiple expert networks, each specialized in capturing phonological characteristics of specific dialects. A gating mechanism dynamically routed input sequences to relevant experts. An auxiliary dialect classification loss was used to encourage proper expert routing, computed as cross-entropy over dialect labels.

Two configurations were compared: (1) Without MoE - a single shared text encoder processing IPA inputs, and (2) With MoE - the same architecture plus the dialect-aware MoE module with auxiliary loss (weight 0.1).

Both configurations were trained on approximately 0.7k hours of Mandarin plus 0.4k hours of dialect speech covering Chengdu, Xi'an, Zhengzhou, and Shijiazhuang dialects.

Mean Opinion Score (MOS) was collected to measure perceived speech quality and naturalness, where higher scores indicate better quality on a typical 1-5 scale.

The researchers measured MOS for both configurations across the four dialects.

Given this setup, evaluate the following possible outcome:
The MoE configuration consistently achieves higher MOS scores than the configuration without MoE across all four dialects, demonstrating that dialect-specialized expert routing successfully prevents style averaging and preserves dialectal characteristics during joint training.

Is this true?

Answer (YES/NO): NO